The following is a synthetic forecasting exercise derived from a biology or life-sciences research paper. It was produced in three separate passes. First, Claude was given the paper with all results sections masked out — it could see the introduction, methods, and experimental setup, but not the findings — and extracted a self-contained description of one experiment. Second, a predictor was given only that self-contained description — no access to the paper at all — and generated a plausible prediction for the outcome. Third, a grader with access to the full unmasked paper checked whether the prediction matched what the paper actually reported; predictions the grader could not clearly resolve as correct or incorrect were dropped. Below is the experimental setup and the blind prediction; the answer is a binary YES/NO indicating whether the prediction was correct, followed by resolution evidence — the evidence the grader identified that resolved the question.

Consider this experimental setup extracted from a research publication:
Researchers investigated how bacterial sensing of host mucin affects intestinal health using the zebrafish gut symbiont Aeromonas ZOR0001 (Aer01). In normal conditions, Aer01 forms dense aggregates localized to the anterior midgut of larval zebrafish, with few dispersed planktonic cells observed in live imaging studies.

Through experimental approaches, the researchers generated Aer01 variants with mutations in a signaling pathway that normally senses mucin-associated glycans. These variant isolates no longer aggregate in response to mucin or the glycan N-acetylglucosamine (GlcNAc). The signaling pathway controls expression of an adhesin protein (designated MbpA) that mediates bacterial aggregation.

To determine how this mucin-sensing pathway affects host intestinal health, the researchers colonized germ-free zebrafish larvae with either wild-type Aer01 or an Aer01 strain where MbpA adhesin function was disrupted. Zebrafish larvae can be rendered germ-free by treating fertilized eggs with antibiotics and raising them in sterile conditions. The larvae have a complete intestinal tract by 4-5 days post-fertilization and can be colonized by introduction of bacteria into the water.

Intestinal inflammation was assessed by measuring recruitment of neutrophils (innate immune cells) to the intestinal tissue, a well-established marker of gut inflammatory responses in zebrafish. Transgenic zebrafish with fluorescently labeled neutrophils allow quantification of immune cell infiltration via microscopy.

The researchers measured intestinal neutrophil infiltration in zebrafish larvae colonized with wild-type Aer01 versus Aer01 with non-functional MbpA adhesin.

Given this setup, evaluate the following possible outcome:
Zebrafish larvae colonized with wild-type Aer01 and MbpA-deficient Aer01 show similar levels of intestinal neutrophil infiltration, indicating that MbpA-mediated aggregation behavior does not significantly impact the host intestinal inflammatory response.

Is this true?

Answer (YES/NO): NO